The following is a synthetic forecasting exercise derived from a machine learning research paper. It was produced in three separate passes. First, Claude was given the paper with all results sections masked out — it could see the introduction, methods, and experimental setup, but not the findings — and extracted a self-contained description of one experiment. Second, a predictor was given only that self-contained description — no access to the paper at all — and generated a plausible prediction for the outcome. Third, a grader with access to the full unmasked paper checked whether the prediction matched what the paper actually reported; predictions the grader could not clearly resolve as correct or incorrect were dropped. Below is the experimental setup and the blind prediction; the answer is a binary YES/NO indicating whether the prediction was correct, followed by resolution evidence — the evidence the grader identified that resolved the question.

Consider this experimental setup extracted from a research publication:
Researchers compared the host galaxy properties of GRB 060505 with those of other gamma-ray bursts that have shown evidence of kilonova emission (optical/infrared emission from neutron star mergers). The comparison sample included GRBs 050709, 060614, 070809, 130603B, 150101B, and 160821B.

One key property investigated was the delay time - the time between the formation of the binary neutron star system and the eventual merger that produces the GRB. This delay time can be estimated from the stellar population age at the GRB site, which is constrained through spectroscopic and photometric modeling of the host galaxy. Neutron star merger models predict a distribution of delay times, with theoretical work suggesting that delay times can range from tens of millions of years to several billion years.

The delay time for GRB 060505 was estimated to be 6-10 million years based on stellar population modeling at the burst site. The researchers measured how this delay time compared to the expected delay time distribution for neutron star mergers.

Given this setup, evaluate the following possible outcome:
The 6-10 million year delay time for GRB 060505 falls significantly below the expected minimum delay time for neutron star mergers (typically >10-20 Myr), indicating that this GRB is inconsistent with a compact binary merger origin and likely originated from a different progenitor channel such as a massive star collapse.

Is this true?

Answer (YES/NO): NO